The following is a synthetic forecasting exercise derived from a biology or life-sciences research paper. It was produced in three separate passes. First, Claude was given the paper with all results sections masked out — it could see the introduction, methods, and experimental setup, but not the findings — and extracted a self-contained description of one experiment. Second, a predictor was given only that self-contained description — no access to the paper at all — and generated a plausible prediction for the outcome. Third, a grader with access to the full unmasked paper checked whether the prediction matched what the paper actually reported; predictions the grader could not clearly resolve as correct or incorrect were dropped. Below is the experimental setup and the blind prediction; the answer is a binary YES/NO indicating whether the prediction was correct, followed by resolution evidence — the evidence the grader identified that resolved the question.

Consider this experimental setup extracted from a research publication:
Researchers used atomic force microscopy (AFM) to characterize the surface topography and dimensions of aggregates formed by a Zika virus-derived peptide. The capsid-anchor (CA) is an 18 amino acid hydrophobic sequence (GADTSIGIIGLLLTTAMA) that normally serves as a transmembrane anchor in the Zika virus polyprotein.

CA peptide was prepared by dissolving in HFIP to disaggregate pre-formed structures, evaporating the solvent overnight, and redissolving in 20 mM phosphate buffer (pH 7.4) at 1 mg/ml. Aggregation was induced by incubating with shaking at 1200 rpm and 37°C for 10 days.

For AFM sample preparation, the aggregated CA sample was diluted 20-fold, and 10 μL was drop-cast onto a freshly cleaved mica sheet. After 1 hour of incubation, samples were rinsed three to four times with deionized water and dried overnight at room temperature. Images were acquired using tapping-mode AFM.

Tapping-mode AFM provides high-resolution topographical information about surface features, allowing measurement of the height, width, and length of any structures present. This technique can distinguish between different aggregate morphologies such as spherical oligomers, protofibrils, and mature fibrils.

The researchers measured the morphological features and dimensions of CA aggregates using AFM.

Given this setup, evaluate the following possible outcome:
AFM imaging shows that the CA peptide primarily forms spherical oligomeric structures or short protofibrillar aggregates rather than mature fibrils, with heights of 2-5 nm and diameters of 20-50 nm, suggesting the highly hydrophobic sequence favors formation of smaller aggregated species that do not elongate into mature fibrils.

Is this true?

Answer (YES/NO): NO